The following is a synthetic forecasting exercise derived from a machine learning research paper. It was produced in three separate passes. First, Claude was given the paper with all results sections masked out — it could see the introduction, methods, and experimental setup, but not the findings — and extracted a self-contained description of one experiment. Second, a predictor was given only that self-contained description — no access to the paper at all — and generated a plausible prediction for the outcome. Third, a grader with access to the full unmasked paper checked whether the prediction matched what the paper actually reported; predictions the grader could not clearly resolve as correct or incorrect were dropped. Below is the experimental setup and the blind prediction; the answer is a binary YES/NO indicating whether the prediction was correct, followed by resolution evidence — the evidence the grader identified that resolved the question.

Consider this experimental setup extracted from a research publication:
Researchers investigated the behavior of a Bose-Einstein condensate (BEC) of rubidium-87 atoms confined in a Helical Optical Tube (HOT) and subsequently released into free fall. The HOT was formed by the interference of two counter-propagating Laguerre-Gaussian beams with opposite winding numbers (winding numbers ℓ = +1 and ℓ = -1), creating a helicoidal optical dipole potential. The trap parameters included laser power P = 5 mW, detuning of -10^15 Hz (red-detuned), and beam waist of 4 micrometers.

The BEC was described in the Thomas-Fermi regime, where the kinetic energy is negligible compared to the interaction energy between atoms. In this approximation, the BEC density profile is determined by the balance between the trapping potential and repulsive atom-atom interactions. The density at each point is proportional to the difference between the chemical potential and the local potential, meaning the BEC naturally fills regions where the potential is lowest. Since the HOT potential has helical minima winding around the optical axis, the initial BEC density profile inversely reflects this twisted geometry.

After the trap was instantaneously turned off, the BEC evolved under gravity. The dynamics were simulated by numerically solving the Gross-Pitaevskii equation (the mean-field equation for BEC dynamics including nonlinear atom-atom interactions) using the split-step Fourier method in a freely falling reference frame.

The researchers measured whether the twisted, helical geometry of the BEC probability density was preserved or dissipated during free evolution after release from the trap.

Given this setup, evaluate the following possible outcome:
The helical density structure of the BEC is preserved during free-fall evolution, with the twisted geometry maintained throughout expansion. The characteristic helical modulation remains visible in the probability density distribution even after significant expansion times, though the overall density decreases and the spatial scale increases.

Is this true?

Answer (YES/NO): NO